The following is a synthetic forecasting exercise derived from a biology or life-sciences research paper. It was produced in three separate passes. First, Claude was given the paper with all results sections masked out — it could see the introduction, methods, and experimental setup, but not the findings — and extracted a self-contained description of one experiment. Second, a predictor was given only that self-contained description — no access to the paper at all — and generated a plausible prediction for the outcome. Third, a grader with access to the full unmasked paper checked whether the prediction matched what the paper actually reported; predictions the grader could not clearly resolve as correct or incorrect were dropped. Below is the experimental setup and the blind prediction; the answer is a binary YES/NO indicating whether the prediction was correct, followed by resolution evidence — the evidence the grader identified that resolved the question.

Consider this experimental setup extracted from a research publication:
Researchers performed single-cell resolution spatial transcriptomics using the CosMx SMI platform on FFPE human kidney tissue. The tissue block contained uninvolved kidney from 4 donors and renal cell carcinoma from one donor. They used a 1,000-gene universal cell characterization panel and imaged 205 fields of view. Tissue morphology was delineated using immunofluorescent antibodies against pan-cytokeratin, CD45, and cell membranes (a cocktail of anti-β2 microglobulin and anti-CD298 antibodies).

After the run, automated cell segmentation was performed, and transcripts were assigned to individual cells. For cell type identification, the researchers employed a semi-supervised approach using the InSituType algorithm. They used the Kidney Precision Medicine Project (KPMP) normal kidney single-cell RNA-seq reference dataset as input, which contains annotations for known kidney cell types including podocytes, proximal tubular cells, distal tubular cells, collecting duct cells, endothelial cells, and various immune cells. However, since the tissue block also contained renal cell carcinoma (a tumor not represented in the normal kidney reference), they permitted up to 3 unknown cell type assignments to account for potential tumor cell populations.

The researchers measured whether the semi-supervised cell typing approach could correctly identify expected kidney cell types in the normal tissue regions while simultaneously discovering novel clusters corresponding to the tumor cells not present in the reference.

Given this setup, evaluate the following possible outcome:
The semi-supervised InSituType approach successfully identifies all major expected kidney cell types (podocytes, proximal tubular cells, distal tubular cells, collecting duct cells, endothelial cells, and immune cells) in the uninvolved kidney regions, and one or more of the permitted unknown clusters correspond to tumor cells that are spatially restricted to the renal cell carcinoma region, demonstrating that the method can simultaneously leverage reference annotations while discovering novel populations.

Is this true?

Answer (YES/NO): YES